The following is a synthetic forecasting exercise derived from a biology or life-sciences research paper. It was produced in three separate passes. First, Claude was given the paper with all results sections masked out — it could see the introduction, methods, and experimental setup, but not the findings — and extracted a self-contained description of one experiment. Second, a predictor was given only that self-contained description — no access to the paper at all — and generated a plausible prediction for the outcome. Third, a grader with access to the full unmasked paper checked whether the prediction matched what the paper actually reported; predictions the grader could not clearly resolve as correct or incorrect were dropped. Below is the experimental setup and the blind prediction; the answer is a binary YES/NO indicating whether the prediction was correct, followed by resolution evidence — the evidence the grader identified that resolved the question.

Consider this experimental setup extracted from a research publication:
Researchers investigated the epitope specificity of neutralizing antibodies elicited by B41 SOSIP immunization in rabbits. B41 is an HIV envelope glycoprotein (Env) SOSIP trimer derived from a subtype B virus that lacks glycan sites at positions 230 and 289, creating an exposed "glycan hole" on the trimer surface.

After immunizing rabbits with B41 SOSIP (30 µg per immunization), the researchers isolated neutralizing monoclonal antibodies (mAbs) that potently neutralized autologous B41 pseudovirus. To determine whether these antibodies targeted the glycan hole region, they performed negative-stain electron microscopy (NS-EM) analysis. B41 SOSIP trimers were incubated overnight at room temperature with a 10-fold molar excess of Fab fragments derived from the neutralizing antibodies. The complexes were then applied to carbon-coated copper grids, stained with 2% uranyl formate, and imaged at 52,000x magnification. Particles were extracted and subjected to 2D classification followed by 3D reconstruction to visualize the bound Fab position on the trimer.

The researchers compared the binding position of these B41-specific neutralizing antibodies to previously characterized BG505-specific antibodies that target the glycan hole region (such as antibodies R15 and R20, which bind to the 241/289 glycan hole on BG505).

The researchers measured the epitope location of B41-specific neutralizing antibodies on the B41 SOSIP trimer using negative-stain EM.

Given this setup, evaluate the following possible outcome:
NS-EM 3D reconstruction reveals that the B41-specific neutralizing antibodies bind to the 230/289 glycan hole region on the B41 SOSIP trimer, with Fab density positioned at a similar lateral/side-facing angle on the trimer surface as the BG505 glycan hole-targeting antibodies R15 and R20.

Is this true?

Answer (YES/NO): YES